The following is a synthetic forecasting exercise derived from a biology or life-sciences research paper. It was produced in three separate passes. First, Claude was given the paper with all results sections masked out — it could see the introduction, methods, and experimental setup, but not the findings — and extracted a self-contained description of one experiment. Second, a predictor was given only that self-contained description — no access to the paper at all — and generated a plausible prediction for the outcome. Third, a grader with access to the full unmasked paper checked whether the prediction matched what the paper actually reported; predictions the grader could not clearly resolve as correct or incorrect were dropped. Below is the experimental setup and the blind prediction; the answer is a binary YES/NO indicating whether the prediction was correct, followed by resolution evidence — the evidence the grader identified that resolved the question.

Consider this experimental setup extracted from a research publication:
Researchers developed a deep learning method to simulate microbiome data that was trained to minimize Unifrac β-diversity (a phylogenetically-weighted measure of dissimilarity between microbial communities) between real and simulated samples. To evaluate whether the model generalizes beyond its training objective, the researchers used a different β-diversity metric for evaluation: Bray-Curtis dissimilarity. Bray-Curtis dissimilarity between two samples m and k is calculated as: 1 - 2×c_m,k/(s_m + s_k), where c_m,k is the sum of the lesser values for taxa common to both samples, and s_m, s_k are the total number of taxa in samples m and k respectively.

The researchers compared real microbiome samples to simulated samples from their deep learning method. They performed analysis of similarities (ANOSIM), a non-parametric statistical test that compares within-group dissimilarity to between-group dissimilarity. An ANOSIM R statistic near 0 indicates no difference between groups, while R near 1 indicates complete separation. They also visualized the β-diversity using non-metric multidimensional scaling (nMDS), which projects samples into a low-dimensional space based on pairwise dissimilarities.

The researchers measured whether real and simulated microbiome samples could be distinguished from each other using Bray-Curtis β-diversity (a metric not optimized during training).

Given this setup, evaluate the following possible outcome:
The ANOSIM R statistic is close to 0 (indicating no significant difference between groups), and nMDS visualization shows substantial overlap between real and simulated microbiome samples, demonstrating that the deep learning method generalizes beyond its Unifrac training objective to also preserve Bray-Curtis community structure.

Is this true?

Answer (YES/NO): YES